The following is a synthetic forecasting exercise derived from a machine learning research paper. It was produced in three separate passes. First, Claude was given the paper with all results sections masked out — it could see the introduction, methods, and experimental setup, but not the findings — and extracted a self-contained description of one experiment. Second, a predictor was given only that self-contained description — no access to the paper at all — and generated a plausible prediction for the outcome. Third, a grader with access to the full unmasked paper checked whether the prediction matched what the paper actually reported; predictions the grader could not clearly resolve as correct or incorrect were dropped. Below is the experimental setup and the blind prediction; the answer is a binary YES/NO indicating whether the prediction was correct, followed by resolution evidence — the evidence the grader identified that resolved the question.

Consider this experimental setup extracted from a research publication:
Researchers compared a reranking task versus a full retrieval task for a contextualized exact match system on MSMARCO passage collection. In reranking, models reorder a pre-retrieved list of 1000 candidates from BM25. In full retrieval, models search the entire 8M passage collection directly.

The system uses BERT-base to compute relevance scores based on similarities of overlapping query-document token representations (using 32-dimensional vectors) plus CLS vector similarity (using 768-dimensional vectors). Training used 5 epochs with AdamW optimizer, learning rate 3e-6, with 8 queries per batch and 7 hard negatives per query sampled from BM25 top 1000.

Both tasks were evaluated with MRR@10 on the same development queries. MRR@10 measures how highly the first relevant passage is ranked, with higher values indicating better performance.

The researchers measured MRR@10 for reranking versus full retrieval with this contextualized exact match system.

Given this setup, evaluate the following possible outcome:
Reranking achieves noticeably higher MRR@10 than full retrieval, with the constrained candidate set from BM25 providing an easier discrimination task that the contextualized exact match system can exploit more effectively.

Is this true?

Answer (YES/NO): NO